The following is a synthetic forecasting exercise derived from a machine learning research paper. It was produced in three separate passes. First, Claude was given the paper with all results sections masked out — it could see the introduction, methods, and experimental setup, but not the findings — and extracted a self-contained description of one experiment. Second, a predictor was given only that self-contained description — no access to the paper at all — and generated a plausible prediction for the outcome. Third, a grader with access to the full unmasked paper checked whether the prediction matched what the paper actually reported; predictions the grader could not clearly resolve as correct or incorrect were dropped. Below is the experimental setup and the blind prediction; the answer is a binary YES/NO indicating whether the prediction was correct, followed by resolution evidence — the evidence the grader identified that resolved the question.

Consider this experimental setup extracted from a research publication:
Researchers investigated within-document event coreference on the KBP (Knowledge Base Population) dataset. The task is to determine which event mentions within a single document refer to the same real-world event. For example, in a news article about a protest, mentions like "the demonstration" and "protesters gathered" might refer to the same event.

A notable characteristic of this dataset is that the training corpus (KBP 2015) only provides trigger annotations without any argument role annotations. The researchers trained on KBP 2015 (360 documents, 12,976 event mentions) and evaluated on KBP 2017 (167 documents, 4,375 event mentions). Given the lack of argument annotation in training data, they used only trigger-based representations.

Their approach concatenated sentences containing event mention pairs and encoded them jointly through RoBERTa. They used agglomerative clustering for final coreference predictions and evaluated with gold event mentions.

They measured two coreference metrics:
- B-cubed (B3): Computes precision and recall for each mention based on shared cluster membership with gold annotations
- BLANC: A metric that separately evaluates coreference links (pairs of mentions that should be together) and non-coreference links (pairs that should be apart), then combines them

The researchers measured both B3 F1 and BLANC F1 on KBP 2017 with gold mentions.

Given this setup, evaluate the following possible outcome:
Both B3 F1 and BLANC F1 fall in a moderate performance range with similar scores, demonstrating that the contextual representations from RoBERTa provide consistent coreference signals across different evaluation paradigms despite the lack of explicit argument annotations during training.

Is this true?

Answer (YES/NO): NO